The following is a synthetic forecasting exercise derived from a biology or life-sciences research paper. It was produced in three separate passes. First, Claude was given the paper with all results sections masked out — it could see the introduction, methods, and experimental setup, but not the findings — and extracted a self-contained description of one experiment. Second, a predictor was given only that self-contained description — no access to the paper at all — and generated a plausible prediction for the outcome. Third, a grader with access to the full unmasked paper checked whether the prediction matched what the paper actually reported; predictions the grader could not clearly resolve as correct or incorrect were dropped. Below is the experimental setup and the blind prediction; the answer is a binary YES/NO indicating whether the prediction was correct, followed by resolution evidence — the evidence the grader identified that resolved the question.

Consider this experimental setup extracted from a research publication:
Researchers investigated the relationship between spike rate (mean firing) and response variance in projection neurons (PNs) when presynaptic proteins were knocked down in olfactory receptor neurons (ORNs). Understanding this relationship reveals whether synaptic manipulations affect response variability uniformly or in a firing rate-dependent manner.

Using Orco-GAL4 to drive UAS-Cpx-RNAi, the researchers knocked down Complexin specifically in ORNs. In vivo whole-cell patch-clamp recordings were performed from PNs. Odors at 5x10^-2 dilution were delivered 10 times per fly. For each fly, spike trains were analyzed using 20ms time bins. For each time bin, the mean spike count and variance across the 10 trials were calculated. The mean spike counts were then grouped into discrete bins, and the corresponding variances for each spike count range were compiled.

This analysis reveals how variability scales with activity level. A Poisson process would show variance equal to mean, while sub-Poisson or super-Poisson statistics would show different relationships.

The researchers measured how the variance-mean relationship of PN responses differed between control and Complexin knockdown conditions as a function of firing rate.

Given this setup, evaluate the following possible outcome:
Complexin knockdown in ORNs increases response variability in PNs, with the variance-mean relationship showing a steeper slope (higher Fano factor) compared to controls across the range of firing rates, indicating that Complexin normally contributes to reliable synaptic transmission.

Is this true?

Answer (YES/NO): NO